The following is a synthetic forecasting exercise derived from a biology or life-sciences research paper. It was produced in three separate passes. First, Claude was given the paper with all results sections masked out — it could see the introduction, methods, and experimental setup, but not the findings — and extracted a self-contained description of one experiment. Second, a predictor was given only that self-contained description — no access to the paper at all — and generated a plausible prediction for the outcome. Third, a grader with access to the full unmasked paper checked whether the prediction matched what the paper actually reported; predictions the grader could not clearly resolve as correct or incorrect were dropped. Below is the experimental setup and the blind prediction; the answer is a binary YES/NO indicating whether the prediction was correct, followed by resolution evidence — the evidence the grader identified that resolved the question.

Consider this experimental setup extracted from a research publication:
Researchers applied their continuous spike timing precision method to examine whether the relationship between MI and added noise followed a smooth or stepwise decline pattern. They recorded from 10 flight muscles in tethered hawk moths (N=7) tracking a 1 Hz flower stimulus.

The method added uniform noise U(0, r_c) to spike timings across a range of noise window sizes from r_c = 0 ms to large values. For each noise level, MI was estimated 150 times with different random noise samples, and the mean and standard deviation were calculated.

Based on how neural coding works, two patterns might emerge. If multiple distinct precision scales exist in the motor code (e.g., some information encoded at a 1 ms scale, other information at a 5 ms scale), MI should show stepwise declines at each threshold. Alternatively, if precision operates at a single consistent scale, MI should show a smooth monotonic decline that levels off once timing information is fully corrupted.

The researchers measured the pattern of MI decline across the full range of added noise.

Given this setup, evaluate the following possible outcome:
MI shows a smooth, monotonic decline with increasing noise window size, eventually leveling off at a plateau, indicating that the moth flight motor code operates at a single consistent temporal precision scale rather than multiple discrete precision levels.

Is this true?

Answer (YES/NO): YES